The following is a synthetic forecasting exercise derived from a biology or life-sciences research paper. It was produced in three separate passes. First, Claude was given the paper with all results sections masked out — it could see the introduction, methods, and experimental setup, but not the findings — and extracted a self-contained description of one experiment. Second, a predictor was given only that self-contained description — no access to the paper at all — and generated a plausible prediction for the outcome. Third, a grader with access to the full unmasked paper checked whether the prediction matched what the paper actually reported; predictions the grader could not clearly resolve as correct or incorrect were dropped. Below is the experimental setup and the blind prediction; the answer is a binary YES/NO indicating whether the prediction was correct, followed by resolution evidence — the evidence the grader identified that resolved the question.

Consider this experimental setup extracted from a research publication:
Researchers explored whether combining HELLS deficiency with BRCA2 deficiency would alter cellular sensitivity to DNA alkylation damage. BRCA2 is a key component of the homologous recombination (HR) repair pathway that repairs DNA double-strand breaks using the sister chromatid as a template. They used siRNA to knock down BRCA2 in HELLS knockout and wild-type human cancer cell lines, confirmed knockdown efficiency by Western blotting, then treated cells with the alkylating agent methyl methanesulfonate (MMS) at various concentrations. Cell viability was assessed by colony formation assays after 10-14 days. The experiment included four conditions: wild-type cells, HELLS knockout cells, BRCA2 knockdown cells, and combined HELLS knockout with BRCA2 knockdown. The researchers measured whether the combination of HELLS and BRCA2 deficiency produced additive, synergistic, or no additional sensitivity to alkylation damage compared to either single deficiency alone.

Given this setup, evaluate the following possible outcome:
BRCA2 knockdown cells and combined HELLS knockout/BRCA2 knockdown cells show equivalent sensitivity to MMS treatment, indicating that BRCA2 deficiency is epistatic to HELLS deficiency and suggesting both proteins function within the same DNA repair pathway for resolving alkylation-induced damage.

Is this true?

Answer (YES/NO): NO